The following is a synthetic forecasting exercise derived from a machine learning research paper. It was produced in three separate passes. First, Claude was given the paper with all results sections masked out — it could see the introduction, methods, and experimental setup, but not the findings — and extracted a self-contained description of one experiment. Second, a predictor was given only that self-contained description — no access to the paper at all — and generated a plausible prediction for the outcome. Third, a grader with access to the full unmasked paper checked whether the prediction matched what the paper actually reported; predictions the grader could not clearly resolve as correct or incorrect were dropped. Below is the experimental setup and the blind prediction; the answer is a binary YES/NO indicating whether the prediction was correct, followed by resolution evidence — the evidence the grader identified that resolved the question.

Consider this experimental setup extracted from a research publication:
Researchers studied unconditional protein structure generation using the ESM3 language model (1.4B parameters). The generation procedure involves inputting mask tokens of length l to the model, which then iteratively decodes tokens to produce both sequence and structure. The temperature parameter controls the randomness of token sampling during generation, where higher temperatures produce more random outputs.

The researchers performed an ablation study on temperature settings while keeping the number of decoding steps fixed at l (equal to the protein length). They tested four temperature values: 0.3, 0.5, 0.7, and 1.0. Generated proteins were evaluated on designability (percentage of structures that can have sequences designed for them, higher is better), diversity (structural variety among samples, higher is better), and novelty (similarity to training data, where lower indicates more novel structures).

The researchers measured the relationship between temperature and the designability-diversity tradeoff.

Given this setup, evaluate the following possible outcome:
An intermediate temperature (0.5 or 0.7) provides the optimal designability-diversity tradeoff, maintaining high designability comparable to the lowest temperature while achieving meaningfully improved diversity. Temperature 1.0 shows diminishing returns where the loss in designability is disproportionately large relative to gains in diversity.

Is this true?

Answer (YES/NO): NO